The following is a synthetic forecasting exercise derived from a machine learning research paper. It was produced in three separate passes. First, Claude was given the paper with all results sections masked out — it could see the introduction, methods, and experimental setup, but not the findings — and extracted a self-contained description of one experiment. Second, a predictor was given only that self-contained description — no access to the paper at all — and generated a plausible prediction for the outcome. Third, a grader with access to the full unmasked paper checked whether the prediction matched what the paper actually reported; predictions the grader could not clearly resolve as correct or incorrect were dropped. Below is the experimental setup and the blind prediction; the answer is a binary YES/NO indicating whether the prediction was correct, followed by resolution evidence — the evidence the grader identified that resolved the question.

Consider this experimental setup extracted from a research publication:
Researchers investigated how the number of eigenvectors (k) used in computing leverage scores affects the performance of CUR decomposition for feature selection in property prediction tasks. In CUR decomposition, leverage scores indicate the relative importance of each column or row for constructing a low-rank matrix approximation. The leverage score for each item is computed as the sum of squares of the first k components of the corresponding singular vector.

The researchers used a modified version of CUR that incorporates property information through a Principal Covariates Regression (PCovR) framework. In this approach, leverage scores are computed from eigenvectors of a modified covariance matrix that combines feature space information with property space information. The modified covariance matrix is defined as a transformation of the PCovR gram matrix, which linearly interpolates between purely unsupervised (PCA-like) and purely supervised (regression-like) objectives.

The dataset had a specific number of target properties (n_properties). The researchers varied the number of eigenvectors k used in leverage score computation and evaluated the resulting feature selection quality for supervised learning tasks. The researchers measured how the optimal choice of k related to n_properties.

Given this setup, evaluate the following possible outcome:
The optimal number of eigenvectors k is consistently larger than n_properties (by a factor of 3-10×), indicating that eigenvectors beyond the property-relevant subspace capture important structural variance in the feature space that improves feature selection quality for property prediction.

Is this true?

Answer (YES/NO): NO